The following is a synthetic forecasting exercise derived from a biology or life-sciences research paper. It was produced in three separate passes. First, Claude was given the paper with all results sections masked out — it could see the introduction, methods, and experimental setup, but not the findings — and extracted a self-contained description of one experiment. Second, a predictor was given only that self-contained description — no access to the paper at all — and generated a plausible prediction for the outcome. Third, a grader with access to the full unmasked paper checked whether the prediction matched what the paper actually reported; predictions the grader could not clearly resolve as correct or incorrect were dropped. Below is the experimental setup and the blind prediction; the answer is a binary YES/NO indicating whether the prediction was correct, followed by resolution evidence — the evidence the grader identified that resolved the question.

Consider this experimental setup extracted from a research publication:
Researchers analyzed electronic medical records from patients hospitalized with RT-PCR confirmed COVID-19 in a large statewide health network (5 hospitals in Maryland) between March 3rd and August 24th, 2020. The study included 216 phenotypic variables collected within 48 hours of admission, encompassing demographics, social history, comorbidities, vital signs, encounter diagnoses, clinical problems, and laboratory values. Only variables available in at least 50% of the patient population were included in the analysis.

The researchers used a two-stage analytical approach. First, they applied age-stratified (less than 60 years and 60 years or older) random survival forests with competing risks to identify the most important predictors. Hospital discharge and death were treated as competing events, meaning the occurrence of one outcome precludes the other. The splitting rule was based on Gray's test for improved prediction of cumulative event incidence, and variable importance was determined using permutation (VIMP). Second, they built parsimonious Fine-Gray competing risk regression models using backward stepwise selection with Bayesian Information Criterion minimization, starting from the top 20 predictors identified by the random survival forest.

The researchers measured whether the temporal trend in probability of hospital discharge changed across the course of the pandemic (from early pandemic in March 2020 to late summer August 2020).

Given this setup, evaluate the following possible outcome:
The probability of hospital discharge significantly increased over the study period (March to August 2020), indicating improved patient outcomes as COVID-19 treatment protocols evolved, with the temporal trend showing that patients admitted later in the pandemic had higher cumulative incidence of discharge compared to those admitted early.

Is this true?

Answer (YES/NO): YES